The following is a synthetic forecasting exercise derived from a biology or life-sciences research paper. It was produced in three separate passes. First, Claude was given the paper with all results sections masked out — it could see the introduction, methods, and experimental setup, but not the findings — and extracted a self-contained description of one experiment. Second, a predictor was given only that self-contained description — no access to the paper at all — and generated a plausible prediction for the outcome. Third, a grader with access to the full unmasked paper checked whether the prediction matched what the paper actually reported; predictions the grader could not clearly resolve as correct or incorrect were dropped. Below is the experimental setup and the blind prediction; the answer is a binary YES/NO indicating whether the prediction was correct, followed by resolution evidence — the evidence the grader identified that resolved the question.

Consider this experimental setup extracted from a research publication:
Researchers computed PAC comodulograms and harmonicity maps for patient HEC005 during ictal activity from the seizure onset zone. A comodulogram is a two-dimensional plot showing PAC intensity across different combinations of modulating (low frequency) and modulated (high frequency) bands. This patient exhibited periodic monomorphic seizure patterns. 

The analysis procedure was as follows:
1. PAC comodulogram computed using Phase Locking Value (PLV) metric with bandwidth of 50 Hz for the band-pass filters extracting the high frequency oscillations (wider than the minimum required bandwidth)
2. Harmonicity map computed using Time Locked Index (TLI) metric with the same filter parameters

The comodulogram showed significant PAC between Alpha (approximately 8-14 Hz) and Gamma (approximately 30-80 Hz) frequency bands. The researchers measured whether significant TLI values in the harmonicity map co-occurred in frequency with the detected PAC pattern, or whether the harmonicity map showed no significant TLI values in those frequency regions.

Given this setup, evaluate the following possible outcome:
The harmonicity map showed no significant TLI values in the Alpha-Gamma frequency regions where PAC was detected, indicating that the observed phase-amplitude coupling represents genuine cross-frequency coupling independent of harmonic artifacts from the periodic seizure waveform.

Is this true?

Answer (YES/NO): NO